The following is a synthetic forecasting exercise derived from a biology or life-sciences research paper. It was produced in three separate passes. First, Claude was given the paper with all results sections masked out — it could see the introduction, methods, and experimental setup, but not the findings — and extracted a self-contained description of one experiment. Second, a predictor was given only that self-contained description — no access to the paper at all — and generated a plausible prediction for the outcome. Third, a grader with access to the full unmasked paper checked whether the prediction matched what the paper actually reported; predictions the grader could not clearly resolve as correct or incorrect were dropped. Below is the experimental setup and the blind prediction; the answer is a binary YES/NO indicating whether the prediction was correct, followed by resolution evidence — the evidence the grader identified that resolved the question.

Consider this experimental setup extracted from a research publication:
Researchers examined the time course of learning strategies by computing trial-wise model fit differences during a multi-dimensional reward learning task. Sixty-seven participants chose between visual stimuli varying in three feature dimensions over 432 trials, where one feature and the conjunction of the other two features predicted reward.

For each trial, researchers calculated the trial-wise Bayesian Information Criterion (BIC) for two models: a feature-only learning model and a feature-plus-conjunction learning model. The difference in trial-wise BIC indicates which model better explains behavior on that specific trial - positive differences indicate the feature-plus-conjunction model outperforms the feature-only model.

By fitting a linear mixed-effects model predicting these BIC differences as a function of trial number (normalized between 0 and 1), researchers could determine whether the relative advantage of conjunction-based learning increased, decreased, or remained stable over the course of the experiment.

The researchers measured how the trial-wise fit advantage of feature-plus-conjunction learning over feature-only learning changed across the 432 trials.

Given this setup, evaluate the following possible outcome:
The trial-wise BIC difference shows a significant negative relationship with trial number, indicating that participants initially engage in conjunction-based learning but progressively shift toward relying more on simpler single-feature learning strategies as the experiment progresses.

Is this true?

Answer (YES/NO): NO